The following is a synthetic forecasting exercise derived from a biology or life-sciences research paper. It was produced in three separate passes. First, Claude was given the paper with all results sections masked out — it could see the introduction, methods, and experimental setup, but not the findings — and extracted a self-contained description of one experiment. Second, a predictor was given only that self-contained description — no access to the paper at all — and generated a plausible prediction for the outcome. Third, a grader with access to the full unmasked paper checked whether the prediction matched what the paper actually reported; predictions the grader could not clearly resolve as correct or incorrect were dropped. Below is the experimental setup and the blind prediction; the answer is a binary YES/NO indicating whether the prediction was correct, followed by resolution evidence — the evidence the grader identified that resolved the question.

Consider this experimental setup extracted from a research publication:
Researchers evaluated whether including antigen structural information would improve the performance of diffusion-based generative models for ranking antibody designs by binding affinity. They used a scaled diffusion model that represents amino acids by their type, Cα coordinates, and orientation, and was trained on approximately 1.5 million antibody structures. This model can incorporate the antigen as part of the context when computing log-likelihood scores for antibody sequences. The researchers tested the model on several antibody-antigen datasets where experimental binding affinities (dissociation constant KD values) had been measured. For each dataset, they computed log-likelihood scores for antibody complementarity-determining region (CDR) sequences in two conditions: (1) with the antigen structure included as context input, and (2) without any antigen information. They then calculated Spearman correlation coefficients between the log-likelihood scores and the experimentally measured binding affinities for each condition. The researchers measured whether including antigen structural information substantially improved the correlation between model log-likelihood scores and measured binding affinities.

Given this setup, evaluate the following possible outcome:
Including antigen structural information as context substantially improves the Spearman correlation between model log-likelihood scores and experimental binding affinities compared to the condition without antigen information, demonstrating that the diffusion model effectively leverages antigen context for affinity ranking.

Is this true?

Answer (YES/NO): NO